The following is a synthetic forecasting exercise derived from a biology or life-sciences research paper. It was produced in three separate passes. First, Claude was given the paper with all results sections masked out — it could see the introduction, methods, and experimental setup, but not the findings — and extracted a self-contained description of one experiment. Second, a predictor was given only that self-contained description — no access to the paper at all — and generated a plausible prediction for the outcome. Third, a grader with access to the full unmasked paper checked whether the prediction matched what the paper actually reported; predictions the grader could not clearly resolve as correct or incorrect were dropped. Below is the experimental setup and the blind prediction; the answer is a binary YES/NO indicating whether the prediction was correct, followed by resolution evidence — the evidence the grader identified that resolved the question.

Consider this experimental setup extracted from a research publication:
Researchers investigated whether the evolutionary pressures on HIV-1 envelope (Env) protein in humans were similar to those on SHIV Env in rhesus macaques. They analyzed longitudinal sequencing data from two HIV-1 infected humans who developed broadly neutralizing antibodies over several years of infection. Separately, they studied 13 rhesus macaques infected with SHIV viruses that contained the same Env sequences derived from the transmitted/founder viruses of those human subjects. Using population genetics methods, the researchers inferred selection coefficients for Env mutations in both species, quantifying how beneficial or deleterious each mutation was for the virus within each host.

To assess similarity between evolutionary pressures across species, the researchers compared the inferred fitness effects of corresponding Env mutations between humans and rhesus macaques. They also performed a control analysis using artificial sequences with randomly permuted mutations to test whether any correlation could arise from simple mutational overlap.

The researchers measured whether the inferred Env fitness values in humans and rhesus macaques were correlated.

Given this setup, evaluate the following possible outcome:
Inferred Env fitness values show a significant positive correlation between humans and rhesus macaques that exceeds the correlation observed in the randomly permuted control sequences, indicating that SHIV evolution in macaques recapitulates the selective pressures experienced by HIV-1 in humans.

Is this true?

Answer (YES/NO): NO